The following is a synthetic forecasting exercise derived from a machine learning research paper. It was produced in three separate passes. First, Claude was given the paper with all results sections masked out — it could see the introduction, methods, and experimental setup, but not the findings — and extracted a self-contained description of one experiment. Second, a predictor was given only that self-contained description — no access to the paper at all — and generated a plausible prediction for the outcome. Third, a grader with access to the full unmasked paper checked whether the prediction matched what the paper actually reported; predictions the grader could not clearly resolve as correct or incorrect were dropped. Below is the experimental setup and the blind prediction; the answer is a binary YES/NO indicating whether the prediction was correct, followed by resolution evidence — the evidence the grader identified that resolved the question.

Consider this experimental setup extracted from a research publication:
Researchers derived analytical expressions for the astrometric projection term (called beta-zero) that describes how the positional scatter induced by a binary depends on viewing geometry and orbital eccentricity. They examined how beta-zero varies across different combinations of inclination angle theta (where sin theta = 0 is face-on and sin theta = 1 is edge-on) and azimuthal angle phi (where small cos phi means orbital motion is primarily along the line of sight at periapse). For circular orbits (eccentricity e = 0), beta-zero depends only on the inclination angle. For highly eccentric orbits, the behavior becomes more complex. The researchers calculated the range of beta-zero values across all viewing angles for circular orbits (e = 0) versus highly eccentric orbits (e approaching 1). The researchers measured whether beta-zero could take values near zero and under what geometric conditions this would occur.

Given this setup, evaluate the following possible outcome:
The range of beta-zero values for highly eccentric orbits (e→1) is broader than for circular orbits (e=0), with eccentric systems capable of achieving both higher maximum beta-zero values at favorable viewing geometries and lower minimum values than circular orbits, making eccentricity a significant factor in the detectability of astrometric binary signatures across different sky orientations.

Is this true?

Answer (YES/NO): NO